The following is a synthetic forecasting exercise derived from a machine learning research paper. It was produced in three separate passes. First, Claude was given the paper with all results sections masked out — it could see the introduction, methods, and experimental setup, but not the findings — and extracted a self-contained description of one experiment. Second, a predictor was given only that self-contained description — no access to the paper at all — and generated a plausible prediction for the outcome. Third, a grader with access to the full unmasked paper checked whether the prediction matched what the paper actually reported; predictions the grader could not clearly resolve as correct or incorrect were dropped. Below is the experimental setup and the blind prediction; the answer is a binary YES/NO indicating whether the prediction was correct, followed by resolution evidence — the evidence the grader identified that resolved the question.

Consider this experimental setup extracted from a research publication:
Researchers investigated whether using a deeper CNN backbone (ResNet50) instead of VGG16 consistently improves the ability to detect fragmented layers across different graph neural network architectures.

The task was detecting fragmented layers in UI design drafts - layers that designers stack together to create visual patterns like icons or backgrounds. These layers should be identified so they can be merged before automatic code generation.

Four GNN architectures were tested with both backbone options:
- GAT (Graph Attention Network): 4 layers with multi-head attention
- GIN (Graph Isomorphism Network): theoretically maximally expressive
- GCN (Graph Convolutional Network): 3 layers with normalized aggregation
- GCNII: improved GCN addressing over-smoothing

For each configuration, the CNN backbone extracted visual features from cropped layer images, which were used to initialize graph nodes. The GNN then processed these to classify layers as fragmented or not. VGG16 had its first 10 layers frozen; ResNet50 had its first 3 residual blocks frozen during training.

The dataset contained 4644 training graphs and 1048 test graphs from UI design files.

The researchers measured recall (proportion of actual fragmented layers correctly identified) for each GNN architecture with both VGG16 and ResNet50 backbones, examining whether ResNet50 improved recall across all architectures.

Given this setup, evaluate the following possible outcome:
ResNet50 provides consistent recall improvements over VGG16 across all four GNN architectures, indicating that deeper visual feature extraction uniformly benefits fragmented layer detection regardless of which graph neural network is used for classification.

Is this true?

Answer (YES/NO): NO